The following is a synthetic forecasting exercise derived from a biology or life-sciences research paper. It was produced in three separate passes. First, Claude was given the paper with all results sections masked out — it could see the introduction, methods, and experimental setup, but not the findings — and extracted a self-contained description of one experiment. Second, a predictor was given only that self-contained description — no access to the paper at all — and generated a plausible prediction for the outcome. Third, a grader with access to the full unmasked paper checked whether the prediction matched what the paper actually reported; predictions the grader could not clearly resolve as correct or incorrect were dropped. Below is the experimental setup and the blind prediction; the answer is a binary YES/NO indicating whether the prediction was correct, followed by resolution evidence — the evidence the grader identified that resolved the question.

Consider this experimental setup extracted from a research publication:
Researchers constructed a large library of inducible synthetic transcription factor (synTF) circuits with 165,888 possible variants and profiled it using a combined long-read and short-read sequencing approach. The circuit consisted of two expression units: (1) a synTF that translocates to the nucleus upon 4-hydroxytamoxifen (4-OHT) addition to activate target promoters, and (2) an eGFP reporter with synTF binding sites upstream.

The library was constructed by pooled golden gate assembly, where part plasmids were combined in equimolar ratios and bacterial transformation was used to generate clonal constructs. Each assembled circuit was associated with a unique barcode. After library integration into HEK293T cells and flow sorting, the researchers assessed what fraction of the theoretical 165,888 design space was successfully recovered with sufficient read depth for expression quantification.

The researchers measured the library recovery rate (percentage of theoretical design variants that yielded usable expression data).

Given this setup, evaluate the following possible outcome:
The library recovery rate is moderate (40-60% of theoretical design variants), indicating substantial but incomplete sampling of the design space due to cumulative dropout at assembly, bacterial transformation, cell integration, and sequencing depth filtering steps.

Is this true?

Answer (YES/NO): NO